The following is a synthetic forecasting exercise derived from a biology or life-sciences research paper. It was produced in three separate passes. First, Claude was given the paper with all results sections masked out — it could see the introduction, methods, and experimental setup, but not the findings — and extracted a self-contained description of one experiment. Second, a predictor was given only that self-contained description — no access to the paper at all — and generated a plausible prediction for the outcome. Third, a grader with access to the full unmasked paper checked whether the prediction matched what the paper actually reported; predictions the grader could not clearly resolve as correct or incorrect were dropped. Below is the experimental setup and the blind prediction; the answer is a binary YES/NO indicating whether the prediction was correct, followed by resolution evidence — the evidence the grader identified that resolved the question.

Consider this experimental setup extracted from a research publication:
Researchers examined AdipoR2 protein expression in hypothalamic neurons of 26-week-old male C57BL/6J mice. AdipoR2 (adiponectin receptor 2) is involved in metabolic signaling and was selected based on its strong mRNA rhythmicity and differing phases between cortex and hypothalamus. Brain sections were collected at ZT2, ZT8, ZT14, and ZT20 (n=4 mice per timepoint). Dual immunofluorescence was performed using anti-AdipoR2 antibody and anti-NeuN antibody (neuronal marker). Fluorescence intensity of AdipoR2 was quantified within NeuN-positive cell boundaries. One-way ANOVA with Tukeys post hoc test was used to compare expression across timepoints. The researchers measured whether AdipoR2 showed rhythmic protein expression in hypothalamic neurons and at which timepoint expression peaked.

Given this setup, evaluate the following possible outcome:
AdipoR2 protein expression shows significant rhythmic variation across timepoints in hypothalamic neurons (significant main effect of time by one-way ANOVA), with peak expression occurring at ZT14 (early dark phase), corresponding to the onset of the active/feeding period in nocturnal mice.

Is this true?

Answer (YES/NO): YES